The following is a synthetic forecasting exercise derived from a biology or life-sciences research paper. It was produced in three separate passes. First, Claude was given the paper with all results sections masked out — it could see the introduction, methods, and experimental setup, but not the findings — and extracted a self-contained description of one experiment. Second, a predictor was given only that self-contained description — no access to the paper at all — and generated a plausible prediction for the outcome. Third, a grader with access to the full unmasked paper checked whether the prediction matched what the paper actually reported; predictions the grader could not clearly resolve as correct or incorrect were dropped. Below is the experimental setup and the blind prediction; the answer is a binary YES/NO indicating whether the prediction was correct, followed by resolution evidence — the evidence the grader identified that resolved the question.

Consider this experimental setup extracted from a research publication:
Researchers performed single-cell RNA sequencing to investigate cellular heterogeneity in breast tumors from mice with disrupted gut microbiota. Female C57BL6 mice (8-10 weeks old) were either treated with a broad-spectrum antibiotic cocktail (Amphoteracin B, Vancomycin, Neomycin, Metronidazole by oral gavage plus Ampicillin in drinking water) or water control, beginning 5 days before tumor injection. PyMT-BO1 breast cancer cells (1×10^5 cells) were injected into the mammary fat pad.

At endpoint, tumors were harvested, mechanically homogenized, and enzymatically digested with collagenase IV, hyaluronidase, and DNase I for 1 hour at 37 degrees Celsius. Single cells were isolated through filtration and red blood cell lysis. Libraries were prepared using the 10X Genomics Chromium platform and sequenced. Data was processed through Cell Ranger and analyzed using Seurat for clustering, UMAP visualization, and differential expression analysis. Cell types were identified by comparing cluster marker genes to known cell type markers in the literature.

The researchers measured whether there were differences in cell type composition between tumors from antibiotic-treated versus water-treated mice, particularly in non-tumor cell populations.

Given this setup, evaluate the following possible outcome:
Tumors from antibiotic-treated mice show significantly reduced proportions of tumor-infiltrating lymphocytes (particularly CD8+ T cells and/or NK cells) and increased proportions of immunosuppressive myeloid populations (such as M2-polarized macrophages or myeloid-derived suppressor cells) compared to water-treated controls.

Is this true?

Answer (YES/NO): NO